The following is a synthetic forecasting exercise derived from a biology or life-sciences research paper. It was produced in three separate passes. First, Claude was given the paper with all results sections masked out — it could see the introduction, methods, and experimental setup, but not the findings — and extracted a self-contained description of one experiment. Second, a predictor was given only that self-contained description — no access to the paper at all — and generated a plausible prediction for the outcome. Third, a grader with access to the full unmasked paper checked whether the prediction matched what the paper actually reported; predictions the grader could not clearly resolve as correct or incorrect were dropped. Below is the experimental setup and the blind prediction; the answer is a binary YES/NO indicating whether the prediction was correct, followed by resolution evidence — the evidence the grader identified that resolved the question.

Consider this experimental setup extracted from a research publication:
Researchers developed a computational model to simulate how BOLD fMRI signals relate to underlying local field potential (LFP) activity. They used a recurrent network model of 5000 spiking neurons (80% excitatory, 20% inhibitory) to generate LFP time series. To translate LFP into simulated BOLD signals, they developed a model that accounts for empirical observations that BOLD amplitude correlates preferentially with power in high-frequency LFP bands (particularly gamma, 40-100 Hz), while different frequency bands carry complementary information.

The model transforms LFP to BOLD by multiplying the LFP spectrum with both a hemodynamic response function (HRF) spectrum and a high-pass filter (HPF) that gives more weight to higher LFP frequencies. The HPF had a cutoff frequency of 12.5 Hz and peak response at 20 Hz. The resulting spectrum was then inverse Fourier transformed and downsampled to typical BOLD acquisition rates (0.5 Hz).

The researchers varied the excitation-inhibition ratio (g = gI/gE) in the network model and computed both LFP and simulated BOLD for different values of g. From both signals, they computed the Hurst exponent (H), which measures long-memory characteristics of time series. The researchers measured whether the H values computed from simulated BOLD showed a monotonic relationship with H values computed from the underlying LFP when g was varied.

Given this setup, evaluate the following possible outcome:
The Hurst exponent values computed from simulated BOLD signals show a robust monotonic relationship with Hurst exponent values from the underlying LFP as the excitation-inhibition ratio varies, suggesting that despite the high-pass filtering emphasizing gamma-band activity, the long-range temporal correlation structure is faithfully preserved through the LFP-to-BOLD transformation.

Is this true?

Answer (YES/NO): YES